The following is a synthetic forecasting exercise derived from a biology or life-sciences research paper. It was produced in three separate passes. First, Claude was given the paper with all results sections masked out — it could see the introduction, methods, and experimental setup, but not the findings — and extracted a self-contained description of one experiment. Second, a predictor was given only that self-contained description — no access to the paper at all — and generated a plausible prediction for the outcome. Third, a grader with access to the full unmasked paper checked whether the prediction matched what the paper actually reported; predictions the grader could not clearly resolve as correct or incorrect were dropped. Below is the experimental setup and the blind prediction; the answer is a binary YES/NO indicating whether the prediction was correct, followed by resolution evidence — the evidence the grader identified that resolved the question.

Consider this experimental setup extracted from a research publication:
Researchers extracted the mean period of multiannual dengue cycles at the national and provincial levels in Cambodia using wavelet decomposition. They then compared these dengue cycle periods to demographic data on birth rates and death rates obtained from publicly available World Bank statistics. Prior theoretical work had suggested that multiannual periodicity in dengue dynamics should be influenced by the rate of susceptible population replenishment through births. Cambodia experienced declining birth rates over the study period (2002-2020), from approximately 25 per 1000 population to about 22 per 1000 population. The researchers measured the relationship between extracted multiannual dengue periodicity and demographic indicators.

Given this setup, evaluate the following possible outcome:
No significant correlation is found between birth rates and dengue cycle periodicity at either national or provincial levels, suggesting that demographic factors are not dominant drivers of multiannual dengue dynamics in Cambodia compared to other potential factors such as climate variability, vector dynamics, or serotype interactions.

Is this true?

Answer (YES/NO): NO